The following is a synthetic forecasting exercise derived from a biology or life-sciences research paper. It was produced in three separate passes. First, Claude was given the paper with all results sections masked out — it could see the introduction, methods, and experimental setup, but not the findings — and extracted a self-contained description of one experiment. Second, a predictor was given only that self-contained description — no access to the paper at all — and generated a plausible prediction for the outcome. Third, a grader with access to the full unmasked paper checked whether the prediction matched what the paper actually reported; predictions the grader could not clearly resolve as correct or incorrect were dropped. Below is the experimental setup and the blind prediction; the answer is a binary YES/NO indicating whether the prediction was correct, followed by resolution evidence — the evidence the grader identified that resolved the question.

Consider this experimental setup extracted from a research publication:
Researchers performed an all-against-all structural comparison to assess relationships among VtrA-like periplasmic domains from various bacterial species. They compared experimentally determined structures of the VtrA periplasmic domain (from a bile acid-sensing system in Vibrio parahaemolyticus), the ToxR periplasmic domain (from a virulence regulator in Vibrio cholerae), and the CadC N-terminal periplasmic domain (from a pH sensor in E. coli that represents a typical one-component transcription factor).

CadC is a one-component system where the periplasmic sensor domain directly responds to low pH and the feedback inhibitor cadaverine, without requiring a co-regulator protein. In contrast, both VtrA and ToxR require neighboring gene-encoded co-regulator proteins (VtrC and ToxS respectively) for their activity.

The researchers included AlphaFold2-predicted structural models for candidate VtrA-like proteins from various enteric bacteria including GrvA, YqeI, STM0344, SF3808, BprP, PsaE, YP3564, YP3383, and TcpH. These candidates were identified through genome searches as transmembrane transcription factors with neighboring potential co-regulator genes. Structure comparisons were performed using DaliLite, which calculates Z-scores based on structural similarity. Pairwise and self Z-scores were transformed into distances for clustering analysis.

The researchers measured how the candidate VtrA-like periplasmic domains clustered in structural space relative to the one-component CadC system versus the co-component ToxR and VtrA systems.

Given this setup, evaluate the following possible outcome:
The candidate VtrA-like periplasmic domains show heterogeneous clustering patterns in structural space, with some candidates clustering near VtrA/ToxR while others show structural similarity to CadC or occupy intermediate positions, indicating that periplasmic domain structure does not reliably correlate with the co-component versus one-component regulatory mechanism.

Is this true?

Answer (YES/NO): YES